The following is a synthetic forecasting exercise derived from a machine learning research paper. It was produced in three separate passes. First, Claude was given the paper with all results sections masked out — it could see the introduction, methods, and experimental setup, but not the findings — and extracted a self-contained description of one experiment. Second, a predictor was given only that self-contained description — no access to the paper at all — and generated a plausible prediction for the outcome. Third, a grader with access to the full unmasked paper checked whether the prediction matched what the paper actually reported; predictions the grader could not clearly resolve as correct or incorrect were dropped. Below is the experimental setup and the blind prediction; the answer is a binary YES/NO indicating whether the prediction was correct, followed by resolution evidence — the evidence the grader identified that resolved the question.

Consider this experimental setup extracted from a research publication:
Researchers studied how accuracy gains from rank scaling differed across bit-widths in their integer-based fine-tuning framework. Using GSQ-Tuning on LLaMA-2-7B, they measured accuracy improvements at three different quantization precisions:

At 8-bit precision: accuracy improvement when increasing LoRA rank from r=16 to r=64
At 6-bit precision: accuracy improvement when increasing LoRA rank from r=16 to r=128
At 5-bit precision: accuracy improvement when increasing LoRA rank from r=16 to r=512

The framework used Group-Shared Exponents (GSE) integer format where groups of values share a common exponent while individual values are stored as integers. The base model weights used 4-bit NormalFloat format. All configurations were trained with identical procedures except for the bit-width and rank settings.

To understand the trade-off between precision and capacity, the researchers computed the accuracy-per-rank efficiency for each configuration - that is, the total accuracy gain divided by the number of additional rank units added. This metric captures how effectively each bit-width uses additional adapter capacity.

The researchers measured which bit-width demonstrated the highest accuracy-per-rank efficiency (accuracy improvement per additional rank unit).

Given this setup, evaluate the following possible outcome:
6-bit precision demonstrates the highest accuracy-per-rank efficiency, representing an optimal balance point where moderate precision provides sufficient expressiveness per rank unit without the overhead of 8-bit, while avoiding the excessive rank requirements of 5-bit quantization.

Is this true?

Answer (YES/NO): NO